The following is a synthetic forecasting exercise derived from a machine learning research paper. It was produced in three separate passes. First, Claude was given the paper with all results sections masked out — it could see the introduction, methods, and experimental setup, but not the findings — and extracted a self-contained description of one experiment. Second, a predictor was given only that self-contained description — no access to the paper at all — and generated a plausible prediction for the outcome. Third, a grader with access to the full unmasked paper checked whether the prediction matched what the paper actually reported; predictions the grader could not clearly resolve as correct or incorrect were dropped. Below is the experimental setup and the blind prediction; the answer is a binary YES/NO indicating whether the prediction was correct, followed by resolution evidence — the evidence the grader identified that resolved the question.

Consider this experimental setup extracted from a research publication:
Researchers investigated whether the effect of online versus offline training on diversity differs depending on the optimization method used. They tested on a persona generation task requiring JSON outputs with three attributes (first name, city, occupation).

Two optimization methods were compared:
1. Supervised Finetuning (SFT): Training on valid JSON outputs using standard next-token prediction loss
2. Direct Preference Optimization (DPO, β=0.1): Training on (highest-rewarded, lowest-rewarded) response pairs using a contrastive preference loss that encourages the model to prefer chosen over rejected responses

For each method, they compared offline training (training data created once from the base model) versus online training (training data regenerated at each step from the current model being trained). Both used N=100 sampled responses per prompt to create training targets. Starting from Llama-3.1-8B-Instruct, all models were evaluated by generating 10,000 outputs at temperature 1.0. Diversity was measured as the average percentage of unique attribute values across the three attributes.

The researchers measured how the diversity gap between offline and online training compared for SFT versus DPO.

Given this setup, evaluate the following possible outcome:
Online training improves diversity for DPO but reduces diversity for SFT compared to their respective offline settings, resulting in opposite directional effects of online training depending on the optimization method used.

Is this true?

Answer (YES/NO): NO